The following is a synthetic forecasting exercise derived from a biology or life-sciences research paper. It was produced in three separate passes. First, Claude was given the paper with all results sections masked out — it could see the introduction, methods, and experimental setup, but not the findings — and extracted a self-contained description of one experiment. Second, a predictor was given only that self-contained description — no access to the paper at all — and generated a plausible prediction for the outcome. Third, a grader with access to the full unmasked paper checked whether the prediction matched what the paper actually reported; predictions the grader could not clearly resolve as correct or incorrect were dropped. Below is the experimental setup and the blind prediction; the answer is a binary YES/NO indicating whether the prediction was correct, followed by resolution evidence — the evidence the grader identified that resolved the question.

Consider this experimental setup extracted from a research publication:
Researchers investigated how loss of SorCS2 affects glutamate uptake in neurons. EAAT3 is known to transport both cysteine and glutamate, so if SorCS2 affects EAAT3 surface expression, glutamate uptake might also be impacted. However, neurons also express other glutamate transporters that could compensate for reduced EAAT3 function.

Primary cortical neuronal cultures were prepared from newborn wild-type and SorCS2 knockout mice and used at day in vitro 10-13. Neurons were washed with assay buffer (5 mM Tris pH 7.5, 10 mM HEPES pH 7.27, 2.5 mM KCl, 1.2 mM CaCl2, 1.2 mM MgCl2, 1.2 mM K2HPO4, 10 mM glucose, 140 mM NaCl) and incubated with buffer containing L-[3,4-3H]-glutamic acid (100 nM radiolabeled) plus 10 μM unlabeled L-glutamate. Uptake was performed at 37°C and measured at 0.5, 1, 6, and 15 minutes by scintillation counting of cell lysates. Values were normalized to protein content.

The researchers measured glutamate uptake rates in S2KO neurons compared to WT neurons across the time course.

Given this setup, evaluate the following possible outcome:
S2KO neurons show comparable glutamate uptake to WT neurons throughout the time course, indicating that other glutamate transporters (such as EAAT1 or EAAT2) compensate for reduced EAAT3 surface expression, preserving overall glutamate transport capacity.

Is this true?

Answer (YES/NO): YES